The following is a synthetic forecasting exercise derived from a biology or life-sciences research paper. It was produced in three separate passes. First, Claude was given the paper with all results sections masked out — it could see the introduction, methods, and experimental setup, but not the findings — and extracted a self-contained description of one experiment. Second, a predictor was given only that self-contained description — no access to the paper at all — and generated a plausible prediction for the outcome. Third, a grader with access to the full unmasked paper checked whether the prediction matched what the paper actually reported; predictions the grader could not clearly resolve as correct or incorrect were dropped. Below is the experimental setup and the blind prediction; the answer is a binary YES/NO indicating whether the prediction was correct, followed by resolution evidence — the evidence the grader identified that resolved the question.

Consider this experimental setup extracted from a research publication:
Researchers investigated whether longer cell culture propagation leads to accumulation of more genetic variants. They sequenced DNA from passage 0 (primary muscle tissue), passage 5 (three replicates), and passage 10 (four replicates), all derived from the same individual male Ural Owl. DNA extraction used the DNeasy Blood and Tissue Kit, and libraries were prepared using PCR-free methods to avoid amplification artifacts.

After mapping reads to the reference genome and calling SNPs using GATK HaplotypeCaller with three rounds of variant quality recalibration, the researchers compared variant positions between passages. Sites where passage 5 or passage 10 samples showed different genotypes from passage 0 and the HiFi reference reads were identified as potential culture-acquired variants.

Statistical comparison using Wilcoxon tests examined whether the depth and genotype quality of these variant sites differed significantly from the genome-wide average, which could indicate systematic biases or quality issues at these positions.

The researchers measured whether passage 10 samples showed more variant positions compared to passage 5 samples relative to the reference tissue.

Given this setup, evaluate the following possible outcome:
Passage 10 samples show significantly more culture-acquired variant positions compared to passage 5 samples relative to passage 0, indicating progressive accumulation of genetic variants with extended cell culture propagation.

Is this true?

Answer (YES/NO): NO